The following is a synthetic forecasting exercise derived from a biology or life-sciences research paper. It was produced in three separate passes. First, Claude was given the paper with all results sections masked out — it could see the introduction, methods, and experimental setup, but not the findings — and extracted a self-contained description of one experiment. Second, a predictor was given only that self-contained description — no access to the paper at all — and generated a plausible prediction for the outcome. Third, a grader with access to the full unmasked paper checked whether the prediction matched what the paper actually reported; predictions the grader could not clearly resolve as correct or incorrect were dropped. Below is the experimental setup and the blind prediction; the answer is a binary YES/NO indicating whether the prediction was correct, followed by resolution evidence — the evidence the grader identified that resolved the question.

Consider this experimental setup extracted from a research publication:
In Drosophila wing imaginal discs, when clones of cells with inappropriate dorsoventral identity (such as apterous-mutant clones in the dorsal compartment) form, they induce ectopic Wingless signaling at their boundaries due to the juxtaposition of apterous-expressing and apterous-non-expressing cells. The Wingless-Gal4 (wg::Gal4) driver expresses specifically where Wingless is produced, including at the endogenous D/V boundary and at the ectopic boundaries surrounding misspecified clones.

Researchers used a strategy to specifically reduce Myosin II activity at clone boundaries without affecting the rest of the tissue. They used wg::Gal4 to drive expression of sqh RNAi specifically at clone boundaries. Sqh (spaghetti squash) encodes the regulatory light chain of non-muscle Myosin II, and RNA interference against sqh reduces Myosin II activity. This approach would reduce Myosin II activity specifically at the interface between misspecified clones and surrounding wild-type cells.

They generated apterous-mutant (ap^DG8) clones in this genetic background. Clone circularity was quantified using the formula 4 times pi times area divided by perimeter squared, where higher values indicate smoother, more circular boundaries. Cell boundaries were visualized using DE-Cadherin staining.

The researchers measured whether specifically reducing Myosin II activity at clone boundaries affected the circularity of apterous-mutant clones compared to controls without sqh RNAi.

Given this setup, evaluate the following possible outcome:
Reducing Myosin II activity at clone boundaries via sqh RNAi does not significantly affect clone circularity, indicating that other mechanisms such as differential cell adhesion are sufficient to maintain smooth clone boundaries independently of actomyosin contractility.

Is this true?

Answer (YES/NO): YES